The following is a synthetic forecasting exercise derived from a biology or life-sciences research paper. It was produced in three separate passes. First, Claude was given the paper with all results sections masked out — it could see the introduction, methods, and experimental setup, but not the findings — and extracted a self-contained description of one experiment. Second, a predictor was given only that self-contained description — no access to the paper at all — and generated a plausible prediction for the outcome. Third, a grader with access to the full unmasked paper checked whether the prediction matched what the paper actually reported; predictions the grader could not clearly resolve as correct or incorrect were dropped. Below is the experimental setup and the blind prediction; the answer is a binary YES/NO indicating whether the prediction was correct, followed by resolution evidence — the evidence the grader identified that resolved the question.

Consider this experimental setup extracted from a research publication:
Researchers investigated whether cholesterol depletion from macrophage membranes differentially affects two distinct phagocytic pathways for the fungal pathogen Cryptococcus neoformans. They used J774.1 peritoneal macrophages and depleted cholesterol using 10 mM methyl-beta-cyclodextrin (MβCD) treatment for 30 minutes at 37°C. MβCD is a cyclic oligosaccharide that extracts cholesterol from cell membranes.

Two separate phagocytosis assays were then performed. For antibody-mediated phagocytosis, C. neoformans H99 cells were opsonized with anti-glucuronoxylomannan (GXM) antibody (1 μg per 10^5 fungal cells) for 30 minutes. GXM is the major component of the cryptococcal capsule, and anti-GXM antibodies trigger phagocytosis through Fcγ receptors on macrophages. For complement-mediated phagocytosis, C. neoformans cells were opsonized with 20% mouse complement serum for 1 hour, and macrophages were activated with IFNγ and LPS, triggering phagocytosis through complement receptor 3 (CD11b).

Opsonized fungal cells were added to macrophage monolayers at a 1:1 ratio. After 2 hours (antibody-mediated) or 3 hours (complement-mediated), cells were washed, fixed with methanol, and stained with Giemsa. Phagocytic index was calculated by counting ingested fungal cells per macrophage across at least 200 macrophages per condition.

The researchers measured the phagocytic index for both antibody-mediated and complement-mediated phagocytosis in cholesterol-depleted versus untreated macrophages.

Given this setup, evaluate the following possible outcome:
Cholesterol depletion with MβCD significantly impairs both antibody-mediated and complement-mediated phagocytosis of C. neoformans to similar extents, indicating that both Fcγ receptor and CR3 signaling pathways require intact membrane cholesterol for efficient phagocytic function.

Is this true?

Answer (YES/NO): NO